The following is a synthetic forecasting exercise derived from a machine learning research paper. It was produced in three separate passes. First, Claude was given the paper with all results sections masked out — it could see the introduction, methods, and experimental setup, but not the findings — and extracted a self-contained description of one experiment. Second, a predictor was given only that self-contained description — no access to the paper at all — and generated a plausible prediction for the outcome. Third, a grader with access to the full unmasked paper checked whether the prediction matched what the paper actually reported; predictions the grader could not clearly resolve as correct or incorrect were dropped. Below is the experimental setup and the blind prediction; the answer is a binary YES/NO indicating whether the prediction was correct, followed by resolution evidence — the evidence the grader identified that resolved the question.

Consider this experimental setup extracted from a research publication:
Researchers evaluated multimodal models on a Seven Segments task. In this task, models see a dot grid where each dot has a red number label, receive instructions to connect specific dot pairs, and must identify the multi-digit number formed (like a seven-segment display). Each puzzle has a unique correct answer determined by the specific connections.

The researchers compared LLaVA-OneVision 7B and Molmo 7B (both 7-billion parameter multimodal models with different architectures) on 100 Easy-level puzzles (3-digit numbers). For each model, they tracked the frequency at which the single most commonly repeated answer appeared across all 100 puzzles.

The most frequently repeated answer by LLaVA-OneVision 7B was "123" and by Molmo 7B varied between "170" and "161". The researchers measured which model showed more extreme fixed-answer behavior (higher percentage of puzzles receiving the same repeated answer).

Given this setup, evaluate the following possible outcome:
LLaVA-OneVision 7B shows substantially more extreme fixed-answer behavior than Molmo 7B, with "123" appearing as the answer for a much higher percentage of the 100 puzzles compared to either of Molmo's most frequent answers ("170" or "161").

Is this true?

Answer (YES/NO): YES